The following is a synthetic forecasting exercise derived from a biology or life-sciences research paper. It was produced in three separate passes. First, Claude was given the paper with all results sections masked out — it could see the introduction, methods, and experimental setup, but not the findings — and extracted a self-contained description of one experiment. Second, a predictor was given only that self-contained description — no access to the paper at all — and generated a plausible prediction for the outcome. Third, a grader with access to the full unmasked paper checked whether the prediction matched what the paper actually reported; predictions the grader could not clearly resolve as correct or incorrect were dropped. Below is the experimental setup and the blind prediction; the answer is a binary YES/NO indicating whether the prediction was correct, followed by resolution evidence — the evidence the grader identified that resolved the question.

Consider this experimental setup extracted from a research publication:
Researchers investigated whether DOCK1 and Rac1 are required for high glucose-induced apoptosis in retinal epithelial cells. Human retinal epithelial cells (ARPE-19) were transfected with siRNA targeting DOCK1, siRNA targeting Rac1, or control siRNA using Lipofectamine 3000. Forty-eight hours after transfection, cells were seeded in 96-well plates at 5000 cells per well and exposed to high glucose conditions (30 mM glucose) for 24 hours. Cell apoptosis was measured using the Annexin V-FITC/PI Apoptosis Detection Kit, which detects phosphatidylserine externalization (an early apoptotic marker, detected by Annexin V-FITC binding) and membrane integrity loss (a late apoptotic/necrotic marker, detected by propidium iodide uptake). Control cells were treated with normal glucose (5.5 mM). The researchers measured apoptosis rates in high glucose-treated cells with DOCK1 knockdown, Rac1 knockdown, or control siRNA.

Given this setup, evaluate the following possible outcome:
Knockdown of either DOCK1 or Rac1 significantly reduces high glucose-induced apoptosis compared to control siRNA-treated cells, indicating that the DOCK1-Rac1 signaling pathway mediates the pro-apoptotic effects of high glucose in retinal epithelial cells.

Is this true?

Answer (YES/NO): YES